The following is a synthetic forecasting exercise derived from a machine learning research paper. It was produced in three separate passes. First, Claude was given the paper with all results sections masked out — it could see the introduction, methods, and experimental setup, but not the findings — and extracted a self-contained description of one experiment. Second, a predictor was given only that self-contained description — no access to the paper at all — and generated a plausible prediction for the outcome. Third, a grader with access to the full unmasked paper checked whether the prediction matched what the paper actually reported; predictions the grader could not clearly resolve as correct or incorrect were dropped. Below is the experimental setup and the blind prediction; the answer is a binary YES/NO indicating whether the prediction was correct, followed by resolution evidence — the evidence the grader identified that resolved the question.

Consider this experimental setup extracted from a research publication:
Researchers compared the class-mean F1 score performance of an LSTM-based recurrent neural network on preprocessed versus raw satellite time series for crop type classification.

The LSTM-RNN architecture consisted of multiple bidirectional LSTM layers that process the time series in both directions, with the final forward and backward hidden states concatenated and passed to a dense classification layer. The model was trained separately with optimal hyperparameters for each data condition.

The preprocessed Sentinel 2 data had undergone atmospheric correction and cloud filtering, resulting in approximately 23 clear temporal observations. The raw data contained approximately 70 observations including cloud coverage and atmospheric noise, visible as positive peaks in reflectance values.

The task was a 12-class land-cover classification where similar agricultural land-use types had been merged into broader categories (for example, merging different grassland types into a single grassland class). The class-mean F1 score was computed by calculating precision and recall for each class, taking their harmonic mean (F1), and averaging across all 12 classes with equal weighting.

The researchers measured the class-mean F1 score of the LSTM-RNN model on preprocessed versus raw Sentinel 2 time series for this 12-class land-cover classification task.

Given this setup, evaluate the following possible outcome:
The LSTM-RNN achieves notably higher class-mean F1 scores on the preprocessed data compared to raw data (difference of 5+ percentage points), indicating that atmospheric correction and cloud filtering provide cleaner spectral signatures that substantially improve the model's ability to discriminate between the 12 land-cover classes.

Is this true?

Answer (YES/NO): NO